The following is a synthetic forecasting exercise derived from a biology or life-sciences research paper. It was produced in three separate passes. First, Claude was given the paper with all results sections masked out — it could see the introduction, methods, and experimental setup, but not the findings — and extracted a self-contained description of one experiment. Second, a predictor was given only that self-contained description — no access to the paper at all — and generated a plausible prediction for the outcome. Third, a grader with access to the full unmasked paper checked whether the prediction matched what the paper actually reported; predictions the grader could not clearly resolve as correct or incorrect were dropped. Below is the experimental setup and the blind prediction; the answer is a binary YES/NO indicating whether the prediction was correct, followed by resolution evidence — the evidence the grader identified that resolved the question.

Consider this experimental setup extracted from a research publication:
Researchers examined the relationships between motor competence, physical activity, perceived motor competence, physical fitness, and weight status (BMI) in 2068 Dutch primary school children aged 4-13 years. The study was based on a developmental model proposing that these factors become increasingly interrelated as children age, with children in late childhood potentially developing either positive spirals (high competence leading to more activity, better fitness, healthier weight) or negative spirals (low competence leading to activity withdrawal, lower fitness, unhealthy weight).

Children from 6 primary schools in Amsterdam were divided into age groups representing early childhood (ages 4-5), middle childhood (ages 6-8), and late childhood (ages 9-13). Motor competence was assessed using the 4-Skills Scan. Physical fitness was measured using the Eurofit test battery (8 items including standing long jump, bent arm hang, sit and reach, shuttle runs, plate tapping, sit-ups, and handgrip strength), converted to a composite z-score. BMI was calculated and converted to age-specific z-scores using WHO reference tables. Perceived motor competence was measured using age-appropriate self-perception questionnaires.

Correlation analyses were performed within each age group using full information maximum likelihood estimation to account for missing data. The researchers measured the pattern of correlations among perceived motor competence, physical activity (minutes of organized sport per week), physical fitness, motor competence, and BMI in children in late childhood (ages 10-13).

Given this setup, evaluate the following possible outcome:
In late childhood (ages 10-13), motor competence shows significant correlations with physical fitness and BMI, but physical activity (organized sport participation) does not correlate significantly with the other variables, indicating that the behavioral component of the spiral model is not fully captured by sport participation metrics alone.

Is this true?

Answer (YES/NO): NO